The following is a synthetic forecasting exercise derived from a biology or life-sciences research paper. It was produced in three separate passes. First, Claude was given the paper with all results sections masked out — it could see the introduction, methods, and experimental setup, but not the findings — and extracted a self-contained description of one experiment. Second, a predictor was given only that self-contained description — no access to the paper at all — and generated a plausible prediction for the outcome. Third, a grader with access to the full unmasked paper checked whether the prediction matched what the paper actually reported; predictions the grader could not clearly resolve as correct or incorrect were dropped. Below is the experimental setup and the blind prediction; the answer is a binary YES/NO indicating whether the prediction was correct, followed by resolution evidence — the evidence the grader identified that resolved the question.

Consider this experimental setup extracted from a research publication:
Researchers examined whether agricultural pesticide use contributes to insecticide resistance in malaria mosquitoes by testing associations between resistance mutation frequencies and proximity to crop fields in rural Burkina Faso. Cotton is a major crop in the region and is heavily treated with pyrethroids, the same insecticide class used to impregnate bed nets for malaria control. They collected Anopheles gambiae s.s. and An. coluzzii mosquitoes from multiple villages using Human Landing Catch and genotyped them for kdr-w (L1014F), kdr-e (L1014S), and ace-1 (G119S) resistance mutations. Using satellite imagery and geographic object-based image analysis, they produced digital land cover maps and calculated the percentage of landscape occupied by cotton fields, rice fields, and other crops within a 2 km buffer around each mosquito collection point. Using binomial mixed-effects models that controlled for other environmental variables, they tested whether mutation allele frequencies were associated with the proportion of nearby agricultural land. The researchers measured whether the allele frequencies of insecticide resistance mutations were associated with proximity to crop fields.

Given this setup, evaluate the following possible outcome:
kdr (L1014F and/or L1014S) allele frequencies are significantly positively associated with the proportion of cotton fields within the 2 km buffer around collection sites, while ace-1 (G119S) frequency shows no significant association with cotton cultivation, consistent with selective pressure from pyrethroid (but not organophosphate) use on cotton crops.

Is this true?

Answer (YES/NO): NO